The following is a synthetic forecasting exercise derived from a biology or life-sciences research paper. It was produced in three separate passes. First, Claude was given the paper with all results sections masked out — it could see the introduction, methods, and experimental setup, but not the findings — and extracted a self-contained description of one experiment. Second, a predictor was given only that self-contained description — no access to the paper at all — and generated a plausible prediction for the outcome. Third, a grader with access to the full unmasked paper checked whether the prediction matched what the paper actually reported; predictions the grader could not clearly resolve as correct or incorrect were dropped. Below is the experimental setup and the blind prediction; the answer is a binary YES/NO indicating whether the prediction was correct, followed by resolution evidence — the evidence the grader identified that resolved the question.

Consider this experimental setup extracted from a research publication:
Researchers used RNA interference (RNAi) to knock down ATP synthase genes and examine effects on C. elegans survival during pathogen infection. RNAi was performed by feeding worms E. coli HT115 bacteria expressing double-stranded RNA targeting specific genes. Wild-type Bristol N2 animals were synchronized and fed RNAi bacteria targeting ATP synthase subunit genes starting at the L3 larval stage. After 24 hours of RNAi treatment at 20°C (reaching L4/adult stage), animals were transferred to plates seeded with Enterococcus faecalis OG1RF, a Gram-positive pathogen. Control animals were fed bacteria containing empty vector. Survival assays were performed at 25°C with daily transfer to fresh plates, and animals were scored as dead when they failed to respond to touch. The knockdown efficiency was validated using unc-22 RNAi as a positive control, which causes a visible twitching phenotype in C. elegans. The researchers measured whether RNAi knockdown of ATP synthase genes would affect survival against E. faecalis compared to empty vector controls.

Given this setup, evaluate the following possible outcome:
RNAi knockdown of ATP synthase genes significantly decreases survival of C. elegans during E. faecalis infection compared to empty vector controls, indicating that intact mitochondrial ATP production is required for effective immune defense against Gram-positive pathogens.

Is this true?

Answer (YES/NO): YES